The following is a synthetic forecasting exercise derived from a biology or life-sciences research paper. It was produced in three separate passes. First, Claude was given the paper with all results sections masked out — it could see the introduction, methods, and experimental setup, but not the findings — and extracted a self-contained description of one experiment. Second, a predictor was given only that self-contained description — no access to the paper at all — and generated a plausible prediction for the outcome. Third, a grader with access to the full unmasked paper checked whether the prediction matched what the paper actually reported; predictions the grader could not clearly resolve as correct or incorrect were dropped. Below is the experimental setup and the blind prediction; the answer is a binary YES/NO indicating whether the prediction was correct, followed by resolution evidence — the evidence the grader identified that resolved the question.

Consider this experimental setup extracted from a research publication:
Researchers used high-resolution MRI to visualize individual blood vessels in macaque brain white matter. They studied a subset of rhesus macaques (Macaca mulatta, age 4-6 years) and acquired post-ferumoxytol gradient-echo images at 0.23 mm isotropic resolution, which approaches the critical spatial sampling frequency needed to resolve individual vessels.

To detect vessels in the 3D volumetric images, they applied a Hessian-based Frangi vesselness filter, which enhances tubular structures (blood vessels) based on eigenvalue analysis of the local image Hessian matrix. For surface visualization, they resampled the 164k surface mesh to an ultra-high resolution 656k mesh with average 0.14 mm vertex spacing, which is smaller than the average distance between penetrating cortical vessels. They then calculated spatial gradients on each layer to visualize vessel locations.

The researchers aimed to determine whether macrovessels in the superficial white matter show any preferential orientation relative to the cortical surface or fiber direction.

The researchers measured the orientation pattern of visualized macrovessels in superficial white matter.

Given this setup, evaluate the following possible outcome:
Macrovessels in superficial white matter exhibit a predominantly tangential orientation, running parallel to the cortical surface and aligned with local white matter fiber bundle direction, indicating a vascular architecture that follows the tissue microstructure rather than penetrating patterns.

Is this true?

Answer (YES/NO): NO